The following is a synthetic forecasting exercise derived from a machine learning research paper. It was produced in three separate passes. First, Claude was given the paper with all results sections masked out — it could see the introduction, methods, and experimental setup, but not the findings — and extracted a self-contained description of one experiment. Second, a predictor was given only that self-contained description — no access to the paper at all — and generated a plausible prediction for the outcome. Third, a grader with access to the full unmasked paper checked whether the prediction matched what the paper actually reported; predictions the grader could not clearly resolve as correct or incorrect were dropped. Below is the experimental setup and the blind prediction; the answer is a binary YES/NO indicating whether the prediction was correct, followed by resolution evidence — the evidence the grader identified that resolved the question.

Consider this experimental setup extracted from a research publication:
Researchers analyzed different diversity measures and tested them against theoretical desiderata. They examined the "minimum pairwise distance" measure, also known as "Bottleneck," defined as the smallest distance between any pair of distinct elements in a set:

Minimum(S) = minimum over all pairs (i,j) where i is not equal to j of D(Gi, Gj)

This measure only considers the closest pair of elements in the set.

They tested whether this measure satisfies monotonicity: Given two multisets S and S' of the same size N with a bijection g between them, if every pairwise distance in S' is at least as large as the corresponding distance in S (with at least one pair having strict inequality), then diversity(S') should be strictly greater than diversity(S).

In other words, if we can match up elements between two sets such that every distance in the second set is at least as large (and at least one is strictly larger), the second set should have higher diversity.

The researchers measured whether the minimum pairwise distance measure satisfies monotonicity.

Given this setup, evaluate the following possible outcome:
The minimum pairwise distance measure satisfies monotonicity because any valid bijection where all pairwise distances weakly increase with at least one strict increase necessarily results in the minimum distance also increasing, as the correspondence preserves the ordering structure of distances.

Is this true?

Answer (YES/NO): NO